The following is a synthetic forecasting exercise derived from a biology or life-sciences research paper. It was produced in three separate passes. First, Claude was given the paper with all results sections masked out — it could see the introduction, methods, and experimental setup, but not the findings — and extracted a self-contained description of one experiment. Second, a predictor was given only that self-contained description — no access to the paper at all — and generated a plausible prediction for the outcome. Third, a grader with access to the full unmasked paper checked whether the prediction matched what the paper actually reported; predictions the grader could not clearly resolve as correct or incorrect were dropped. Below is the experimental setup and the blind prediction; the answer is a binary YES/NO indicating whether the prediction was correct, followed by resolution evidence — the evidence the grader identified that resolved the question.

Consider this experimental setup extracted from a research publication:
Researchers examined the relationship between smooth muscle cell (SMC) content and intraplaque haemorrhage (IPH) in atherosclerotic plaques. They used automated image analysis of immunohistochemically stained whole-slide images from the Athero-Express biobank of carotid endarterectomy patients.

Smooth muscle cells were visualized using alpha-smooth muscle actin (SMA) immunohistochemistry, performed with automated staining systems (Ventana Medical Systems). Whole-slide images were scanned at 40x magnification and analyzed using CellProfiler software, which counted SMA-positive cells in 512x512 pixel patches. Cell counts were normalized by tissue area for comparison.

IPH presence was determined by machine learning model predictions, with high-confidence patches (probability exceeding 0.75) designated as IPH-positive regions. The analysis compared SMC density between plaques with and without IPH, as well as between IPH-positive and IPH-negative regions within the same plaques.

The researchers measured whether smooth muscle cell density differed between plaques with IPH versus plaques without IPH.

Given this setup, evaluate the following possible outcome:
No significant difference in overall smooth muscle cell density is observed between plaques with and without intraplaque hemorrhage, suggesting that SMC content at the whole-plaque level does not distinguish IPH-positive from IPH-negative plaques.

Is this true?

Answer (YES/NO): NO